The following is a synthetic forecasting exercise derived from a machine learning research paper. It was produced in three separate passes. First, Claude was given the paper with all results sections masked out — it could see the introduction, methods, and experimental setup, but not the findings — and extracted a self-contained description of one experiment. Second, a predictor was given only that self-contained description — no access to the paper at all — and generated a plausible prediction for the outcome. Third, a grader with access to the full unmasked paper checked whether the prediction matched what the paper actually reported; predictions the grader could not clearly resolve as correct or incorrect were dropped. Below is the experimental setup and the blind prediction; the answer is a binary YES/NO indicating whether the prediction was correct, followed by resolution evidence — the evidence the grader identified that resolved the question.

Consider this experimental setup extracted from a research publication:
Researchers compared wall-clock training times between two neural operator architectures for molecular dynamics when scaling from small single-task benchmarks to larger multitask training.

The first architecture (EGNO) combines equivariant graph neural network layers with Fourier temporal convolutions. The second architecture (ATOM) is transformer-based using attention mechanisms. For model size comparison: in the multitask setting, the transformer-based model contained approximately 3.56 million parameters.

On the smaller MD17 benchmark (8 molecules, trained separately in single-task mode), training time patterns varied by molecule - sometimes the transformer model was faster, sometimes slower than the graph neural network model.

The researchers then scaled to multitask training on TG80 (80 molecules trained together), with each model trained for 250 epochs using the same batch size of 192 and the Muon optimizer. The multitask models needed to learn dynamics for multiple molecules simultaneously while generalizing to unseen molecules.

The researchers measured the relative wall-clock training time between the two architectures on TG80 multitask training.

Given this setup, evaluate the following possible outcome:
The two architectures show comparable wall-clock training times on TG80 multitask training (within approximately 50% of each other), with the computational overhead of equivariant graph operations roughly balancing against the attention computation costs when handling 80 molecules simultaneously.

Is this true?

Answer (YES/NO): YES